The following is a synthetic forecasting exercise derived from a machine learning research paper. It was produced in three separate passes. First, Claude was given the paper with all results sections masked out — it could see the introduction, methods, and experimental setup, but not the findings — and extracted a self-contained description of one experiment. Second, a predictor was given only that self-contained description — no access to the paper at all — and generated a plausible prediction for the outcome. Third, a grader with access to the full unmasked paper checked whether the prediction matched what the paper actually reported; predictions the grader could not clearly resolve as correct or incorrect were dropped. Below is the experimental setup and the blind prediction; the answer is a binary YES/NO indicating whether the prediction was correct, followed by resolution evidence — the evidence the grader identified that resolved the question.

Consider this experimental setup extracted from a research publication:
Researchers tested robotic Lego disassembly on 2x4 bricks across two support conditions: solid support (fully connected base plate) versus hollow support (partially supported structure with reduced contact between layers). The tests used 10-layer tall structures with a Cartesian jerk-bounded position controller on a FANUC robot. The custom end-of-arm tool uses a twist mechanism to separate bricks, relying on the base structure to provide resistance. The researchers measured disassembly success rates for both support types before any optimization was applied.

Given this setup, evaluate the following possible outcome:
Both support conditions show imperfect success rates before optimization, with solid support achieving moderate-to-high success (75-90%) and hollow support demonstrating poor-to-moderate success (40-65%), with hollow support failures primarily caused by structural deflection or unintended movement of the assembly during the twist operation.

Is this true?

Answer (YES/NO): NO